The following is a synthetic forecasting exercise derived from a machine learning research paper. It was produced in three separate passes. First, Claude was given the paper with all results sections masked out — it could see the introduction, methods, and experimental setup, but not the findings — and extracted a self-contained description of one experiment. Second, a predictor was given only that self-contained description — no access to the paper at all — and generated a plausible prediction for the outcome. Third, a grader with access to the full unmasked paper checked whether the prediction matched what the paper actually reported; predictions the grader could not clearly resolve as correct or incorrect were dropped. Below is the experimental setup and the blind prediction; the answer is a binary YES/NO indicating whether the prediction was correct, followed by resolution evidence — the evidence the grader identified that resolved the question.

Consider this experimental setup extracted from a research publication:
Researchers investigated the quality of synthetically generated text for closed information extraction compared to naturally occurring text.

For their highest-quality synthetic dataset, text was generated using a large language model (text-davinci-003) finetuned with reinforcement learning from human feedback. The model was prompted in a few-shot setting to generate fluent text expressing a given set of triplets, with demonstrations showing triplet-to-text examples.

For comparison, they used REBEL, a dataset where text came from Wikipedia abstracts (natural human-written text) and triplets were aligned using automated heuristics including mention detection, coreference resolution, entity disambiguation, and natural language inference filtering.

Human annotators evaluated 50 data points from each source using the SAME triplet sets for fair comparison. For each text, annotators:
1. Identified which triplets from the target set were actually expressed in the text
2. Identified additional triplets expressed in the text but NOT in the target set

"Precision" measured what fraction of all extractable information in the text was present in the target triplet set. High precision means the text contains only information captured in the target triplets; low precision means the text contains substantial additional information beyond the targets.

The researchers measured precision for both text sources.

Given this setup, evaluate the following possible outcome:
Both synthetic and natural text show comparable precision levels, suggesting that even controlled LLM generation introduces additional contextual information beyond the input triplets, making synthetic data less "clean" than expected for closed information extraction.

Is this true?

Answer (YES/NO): NO